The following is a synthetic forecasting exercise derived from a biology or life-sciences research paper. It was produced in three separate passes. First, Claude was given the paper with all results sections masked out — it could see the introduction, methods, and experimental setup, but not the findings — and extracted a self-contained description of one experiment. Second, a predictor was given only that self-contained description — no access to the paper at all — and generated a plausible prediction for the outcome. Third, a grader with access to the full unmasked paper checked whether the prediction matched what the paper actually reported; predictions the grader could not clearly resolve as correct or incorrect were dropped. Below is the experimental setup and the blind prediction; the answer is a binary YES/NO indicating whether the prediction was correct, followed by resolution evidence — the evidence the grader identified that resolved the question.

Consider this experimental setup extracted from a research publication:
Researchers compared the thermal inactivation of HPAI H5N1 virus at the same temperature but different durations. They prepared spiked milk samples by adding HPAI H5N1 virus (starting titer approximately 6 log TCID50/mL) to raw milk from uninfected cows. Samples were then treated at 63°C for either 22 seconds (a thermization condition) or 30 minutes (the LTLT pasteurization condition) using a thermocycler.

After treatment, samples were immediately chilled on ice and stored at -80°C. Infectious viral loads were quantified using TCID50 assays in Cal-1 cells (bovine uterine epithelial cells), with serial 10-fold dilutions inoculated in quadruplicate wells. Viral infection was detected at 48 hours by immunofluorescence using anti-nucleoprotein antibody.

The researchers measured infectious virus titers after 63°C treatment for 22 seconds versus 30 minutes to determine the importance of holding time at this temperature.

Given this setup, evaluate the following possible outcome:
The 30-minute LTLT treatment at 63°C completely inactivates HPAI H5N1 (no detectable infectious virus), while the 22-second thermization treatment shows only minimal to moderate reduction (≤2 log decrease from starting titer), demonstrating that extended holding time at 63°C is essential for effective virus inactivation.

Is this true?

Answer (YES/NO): NO